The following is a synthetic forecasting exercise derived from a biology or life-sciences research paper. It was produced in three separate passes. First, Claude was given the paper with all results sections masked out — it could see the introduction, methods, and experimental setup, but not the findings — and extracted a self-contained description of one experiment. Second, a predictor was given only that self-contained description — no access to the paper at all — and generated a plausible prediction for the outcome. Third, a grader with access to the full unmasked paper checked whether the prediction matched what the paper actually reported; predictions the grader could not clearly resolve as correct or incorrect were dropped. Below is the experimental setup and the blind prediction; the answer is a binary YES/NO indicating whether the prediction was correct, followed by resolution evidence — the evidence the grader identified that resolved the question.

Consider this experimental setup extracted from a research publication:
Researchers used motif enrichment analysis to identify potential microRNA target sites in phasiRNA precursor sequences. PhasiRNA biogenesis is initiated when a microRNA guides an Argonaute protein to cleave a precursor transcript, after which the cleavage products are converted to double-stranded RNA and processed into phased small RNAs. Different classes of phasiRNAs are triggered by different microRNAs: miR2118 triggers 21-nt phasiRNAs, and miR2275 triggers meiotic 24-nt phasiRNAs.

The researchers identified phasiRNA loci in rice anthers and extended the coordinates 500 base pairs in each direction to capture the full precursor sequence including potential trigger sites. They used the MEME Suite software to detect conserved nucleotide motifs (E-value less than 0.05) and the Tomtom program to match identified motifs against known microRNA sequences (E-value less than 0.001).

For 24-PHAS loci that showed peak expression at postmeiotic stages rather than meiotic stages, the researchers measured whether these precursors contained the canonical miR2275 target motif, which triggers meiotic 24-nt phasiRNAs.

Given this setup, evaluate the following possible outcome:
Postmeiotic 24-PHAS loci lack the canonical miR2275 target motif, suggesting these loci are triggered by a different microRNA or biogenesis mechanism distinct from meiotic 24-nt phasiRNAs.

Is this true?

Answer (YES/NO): YES